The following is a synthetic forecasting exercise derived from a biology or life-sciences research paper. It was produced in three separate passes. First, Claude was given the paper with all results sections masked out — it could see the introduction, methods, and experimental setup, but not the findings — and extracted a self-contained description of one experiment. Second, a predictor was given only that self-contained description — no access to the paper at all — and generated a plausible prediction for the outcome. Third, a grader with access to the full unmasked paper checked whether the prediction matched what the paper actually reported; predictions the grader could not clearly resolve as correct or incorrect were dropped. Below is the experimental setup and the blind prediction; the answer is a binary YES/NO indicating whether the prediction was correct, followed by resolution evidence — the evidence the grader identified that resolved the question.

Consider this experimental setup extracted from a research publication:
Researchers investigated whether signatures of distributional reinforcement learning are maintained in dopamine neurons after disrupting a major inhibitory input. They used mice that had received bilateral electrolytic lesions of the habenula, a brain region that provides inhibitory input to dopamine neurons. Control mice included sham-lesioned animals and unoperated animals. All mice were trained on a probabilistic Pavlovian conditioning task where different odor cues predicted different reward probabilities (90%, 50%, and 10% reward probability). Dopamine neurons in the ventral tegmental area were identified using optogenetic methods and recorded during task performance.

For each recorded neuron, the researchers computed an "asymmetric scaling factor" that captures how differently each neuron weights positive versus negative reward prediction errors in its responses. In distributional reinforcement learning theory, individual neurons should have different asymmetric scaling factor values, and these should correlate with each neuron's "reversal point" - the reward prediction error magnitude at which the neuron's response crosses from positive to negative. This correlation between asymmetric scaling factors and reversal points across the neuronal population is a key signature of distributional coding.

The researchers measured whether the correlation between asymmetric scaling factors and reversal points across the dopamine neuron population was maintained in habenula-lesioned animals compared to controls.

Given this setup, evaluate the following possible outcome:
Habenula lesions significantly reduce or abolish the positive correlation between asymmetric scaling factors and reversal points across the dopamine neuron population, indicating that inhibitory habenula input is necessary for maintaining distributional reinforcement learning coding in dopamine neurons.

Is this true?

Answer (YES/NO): NO